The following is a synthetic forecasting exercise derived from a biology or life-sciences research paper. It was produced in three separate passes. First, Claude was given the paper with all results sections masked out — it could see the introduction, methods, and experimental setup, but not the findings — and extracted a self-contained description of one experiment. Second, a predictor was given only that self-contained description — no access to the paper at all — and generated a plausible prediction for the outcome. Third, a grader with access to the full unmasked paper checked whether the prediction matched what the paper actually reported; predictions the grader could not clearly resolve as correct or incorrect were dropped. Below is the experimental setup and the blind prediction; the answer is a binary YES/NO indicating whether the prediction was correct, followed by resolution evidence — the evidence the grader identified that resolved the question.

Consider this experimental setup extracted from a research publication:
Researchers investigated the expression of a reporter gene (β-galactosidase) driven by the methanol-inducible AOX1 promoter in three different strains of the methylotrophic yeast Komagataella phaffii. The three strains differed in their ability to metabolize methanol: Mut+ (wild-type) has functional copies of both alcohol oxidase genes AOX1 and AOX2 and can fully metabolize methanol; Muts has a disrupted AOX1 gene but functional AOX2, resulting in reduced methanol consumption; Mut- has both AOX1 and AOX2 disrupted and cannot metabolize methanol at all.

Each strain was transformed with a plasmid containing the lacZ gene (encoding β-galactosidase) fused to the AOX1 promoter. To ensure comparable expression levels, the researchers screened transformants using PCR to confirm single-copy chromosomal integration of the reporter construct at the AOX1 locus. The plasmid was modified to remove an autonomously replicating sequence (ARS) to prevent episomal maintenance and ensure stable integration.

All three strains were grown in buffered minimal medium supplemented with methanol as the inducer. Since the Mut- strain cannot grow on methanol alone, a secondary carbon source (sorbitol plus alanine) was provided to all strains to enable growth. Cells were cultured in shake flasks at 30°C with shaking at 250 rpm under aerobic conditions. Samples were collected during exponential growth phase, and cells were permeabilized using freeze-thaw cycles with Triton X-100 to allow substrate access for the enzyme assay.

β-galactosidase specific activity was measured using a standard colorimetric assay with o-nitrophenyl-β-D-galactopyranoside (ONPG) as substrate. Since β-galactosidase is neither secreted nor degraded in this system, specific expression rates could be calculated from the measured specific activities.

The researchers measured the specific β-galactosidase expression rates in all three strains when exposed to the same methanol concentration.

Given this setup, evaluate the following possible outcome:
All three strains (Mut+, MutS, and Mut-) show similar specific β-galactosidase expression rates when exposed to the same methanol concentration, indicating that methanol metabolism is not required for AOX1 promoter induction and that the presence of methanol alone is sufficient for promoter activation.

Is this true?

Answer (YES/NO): NO